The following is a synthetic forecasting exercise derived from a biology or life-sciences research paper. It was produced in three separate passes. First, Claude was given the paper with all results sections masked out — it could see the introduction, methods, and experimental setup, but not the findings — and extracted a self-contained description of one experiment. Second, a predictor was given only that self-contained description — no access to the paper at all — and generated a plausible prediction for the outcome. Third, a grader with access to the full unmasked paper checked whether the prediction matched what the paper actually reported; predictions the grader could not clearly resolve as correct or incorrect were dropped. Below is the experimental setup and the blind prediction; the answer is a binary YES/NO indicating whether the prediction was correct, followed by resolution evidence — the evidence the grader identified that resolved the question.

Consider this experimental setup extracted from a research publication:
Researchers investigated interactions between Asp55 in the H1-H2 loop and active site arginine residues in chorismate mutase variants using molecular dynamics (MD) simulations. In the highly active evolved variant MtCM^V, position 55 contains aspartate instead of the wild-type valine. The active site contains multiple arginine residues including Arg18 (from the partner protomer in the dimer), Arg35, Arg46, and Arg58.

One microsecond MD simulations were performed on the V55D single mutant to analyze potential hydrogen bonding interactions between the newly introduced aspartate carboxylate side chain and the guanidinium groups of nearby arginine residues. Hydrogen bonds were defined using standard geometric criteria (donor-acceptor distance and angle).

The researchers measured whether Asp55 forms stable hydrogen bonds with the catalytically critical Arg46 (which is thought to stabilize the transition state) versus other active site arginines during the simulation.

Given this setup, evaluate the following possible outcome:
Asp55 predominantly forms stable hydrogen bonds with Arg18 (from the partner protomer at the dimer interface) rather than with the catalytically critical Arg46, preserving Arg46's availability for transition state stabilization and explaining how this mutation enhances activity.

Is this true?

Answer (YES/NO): NO